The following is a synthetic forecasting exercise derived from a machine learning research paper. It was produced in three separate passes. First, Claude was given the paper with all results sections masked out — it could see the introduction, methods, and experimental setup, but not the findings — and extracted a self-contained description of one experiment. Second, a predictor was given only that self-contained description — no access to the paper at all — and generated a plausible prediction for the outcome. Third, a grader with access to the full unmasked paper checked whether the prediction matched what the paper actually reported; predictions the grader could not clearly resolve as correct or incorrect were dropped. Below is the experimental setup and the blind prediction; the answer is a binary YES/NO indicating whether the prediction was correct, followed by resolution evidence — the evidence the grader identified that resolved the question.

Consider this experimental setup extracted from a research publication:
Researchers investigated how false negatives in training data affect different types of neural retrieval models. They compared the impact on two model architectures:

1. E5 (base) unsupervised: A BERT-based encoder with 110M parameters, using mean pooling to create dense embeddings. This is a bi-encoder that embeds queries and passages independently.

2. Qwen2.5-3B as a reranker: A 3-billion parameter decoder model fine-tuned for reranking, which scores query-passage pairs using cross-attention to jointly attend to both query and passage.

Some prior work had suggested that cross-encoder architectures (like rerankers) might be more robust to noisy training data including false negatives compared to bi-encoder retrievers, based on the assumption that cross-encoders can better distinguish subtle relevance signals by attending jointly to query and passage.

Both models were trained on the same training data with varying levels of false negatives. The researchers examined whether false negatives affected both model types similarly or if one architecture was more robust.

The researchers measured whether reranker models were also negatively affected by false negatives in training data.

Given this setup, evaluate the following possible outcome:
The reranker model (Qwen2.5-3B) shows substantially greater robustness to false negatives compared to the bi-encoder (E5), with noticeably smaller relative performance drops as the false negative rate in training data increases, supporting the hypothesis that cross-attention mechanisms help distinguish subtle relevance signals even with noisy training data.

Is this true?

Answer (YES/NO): NO